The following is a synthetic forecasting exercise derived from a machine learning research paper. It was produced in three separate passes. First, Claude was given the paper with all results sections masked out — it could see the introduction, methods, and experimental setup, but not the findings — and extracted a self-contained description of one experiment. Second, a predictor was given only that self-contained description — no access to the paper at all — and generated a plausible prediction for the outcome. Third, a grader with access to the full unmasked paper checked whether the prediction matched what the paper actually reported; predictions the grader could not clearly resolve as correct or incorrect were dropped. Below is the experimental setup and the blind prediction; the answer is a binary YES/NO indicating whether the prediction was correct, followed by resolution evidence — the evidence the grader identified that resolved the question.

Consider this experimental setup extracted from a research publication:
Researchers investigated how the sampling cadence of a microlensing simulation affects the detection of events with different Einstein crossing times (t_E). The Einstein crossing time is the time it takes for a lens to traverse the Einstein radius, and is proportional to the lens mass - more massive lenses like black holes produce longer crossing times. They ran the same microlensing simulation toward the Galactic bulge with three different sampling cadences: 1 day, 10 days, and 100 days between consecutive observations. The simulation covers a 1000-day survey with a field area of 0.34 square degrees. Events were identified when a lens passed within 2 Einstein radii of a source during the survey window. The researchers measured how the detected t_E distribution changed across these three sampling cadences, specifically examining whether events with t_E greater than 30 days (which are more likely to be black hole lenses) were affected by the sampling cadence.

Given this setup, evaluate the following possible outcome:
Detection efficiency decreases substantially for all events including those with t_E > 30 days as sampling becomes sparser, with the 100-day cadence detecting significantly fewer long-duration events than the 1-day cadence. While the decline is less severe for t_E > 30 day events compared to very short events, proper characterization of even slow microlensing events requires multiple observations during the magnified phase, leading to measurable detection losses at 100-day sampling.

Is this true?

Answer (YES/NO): NO